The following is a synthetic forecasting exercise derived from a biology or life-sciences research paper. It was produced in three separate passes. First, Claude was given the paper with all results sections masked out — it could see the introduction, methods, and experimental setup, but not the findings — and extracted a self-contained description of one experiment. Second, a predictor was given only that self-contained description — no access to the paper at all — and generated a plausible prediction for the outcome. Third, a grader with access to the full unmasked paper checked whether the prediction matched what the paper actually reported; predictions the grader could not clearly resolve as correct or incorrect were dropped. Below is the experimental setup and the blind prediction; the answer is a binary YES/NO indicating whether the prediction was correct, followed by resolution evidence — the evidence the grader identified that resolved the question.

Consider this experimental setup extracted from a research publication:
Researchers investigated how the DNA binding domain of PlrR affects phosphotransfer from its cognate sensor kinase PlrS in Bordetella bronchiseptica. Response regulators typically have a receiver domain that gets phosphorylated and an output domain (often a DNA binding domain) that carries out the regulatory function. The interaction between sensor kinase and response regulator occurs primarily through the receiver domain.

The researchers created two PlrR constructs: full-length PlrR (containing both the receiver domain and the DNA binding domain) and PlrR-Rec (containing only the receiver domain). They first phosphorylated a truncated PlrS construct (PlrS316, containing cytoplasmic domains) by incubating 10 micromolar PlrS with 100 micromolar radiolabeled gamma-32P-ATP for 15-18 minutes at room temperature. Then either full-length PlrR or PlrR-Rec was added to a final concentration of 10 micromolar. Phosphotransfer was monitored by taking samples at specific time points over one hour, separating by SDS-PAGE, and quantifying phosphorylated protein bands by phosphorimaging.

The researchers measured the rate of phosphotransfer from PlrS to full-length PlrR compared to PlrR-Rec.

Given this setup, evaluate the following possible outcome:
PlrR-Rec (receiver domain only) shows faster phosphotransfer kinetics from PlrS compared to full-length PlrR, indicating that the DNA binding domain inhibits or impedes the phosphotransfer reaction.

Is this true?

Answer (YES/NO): YES